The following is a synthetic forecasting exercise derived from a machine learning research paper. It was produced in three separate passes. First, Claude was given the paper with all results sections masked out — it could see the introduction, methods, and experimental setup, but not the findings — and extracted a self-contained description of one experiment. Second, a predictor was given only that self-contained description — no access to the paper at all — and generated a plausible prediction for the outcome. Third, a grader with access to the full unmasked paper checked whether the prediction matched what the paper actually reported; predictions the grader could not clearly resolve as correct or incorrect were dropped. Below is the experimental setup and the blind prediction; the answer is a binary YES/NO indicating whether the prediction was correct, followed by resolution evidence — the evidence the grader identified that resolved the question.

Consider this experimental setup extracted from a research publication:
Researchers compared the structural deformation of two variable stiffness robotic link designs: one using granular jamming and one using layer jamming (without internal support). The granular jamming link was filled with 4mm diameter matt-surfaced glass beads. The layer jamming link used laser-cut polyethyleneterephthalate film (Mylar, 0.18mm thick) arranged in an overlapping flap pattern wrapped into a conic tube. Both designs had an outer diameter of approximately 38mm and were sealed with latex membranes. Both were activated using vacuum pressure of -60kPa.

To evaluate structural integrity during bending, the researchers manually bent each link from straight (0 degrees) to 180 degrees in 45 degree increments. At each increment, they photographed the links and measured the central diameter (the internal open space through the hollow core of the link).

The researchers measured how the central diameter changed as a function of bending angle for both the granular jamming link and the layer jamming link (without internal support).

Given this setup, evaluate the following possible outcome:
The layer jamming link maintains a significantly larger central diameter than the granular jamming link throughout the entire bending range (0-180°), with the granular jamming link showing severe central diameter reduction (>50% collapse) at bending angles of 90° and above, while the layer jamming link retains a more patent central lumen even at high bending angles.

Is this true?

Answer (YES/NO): NO